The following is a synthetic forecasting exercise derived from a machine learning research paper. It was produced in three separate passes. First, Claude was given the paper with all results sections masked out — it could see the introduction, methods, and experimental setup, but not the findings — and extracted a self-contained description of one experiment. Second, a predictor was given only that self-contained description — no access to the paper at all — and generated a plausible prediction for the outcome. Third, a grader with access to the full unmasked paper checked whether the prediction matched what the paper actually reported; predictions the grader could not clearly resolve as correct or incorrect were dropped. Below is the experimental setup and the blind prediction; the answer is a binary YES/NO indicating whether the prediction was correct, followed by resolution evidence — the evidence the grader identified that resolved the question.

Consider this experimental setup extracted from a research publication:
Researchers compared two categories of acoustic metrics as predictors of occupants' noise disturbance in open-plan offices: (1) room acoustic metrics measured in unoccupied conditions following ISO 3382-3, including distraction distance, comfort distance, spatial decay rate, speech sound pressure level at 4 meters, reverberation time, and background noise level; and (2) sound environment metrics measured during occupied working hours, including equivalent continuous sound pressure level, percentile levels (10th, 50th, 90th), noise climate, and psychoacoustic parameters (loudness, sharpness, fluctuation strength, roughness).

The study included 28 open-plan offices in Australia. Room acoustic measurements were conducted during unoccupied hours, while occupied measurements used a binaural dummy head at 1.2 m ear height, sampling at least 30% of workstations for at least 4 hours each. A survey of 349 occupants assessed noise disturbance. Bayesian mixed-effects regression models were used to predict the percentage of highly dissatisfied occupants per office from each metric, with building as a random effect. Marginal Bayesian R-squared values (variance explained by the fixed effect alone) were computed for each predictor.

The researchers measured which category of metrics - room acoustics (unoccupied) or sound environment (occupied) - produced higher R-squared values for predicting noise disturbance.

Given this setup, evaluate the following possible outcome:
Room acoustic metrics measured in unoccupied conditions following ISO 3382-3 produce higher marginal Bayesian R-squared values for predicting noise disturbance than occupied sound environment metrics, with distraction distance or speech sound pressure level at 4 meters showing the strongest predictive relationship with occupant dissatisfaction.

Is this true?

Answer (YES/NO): NO